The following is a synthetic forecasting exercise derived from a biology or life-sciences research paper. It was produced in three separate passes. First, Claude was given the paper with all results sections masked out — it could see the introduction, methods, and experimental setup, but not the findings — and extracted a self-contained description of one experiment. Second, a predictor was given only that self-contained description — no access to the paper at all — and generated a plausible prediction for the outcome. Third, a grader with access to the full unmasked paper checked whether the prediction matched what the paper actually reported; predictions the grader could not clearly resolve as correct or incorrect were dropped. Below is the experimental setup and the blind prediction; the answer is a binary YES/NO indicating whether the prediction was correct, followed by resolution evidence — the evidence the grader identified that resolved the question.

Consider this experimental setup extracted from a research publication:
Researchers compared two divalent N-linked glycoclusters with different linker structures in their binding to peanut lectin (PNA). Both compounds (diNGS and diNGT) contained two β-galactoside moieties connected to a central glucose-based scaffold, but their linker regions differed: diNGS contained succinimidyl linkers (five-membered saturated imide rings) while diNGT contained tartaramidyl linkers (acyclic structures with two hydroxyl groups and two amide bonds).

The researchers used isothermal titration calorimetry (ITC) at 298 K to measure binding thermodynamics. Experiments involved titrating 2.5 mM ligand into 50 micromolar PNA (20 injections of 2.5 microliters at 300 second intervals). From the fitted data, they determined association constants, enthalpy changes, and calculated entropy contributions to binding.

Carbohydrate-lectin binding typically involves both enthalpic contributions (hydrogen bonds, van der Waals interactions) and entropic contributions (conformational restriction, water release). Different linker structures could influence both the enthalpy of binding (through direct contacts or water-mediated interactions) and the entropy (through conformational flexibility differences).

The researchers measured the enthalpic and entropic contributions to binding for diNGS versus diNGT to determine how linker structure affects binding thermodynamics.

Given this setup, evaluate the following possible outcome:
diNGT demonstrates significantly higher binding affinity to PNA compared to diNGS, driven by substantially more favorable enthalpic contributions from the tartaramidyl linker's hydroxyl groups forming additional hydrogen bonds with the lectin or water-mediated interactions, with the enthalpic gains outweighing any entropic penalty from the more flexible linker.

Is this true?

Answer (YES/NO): NO